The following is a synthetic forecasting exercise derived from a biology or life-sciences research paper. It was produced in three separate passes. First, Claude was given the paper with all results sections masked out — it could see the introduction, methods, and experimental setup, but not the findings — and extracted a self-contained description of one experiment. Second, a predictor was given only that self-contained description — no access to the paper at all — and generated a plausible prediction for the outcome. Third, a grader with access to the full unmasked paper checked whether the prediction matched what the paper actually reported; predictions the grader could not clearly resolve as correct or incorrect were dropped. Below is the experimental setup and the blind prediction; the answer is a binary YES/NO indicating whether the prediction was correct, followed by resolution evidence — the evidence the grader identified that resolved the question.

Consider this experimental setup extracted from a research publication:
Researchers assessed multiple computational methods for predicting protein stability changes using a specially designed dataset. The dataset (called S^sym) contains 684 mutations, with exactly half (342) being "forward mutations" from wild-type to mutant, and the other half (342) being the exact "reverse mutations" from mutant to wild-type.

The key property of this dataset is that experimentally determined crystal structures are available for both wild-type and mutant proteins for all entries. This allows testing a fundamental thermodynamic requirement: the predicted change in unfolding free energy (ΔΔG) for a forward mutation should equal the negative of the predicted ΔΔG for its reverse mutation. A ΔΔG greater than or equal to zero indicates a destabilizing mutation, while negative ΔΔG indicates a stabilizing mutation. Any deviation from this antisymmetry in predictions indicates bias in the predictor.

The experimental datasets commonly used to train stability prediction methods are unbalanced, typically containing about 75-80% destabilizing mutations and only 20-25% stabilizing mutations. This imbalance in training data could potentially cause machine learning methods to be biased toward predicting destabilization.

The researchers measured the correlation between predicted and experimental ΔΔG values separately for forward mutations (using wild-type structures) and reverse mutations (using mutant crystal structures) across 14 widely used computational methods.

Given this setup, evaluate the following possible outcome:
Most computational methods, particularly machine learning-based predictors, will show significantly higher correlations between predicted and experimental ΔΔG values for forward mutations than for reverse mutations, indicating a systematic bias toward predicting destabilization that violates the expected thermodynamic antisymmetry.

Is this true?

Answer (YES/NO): YES